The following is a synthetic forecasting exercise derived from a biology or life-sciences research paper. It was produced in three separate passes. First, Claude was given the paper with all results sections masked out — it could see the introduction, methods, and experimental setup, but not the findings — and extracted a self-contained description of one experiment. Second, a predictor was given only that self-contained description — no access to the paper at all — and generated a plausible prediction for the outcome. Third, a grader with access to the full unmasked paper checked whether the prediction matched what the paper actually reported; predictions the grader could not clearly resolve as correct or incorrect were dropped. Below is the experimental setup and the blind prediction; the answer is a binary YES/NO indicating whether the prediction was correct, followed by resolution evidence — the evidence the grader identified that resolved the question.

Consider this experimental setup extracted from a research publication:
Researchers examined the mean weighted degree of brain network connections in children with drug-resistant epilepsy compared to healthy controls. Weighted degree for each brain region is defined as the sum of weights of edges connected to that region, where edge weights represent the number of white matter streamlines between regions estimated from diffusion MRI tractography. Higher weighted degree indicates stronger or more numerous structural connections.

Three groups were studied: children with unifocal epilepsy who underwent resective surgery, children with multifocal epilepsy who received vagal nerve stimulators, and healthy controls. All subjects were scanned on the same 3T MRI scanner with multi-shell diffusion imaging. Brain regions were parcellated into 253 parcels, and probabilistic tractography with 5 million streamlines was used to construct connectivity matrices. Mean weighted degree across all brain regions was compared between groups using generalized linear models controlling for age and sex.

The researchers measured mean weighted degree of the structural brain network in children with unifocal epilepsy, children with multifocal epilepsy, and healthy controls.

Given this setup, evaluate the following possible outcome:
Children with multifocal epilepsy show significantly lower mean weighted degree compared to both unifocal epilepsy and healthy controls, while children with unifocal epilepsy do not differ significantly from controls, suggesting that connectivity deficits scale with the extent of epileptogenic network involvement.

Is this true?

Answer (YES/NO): NO